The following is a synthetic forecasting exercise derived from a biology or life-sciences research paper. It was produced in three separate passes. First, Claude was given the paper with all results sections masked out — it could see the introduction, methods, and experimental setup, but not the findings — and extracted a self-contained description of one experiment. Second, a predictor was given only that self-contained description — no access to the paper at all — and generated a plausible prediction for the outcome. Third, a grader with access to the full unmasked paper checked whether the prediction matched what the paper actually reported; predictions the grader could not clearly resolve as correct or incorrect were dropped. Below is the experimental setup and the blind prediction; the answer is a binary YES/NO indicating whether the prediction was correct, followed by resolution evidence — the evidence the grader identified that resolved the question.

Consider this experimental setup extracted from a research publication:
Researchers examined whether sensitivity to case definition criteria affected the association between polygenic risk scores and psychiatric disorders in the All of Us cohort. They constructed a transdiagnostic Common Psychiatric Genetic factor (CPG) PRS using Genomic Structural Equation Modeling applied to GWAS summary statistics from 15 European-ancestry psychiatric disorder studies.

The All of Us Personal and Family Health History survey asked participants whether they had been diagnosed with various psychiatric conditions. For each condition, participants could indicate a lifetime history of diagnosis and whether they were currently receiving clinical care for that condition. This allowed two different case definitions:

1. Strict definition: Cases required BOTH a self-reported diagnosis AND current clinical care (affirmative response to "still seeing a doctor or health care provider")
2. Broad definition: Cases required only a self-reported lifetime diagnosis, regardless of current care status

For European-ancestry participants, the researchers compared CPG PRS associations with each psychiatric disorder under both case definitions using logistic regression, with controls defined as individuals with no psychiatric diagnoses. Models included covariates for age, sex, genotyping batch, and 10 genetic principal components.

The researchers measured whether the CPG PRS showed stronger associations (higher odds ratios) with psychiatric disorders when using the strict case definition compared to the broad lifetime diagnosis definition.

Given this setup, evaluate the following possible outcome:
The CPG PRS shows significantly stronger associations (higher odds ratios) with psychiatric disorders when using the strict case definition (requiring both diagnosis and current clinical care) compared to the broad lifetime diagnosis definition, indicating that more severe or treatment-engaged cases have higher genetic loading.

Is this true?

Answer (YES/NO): YES